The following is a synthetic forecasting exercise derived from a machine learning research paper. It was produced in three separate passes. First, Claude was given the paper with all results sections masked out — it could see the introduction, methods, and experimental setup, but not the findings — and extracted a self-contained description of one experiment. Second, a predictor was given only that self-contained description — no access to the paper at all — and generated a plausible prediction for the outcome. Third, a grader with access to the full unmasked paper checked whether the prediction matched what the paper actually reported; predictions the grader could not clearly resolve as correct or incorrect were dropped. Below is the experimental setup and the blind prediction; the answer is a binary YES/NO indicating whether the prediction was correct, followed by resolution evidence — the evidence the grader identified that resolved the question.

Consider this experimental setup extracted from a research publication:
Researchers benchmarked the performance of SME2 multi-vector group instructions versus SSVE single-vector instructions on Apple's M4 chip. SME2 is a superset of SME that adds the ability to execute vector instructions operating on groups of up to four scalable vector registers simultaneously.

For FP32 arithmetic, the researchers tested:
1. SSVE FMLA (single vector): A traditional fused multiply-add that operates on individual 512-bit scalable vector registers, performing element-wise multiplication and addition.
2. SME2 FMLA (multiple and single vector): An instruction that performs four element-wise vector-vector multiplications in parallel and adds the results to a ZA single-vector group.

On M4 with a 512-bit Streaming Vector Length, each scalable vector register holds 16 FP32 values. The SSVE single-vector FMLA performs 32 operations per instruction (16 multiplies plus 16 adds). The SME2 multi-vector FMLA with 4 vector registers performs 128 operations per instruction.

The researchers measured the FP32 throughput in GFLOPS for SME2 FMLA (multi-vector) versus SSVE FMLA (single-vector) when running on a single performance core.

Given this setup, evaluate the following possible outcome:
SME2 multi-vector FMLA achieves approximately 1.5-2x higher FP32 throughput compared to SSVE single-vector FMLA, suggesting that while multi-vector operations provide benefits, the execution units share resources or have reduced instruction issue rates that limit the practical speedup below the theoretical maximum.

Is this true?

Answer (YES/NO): NO